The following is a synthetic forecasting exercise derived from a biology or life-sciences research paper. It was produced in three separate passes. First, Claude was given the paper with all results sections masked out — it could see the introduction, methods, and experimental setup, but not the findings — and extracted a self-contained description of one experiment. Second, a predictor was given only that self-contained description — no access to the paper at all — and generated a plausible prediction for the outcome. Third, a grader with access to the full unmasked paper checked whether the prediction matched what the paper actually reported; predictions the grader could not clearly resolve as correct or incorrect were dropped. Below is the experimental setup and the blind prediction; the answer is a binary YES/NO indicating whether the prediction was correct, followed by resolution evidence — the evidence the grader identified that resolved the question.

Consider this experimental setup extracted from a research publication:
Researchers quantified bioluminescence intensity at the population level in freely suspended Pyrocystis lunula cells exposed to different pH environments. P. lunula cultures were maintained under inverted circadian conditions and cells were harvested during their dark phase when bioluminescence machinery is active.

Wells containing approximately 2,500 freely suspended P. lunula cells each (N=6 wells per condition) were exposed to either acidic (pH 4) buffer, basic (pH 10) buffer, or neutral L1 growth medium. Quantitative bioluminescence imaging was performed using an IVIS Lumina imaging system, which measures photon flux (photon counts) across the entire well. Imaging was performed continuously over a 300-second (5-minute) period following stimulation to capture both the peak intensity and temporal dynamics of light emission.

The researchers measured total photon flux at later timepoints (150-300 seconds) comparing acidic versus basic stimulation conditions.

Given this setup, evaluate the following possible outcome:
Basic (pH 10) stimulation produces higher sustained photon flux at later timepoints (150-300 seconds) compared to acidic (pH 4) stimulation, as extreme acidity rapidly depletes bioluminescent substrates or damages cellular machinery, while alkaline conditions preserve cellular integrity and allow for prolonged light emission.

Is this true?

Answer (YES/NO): NO